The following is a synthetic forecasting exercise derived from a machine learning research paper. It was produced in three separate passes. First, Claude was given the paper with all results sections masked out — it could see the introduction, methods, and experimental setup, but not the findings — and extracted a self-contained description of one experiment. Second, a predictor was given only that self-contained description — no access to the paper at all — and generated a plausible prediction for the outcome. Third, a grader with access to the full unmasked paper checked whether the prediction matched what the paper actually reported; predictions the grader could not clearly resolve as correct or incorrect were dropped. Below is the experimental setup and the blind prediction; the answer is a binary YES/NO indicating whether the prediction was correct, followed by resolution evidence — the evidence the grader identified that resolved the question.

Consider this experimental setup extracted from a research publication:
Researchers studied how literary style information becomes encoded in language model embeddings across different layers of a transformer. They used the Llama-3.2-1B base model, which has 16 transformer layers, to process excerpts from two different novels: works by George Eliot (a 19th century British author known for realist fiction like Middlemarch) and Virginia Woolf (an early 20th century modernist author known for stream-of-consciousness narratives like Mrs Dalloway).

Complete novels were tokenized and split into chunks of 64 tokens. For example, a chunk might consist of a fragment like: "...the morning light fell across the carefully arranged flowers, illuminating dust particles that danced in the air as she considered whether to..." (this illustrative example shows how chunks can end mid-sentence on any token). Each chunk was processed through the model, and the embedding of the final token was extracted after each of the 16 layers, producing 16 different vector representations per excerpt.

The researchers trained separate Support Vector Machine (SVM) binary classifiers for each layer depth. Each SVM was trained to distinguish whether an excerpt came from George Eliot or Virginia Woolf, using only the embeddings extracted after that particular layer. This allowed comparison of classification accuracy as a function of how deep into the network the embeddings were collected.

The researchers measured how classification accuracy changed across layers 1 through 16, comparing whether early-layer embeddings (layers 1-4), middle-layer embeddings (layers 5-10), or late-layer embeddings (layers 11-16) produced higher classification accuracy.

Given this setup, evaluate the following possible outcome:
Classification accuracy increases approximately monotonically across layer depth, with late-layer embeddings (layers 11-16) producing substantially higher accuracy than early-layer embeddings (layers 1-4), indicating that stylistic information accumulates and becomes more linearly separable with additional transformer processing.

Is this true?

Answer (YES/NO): YES